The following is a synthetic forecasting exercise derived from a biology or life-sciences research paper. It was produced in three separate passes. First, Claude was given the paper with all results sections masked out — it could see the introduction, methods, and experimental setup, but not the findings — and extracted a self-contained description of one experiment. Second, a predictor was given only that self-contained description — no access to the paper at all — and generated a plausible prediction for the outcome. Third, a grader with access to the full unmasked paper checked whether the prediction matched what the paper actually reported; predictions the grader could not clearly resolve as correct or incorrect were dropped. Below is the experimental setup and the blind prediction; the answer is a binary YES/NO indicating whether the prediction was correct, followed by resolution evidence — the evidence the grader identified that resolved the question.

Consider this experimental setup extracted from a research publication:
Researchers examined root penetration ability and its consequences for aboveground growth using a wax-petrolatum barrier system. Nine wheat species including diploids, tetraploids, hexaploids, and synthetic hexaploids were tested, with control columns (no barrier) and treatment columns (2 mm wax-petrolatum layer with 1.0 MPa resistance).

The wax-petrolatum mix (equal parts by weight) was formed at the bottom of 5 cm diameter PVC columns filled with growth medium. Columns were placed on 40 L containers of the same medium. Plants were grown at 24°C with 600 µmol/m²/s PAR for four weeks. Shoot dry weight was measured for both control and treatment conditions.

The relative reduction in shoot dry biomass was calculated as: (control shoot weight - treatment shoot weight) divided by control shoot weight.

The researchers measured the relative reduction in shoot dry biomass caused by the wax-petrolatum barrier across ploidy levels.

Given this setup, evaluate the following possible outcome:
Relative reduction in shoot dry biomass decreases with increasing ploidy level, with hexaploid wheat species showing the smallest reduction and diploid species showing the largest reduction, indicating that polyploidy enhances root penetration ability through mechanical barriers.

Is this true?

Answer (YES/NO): NO